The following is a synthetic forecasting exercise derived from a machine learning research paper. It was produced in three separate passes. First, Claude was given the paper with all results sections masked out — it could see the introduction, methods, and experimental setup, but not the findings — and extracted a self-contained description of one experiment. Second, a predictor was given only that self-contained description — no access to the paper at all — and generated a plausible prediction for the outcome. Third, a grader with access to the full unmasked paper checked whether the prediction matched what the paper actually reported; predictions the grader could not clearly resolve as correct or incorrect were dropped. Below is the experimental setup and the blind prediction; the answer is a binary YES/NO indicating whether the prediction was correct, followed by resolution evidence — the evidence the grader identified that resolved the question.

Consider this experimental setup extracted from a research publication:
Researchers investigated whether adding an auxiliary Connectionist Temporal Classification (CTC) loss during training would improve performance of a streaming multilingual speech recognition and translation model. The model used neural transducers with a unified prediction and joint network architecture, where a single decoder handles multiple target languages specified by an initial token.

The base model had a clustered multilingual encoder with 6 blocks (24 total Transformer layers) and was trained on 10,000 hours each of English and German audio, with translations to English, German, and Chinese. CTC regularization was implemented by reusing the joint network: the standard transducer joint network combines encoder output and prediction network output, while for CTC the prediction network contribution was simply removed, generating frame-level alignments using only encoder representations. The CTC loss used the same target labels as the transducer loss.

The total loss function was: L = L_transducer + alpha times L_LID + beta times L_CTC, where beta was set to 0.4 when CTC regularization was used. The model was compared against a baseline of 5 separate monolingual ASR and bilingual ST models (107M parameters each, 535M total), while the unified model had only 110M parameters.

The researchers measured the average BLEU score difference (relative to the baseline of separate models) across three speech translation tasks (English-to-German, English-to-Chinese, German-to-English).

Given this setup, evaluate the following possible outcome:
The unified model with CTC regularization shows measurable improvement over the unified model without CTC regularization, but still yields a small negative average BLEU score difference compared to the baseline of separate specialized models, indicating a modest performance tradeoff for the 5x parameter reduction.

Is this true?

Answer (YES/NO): NO